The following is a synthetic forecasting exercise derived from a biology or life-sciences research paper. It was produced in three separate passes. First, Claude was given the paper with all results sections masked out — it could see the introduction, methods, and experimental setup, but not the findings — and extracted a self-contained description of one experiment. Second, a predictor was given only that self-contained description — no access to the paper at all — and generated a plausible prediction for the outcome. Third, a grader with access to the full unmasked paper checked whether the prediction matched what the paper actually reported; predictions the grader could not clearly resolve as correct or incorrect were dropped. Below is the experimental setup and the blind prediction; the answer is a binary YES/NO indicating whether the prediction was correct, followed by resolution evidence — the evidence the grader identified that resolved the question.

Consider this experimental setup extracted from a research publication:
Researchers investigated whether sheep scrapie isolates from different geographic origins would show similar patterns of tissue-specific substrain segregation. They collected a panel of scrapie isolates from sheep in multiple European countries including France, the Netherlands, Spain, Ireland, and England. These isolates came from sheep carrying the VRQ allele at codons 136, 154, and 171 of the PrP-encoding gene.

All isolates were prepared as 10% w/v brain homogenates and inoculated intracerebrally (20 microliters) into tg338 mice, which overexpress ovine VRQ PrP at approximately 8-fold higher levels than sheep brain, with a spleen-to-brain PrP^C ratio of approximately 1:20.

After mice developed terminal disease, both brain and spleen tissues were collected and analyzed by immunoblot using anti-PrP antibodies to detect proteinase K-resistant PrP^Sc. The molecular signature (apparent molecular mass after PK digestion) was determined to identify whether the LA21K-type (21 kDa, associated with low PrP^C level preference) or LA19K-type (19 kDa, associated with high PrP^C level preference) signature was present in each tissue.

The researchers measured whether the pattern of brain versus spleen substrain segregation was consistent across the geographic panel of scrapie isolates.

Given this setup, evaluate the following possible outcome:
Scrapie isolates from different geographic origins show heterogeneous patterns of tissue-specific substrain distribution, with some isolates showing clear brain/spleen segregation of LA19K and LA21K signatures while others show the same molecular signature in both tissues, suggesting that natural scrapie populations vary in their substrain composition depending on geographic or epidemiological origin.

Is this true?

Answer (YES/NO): NO